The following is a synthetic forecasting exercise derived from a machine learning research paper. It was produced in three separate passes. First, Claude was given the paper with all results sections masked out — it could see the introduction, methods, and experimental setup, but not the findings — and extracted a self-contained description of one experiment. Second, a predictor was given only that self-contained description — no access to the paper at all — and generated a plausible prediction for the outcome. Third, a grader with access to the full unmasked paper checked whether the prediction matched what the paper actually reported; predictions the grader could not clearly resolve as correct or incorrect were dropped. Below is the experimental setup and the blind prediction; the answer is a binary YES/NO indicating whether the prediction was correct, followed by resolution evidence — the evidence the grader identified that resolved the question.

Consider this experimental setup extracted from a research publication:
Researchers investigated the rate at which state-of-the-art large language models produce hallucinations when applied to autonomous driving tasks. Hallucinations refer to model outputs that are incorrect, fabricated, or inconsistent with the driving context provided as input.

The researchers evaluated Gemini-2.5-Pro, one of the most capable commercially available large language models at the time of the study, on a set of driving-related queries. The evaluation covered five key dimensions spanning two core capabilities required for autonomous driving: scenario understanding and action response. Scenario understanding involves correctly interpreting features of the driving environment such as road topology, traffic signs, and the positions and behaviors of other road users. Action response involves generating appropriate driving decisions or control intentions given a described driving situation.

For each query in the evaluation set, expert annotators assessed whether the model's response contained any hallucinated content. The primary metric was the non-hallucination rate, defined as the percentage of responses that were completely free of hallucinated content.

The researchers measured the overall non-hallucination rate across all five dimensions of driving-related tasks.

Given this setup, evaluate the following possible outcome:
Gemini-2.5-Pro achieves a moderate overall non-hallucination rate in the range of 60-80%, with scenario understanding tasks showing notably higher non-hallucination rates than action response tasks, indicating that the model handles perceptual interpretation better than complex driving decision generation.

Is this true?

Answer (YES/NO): NO